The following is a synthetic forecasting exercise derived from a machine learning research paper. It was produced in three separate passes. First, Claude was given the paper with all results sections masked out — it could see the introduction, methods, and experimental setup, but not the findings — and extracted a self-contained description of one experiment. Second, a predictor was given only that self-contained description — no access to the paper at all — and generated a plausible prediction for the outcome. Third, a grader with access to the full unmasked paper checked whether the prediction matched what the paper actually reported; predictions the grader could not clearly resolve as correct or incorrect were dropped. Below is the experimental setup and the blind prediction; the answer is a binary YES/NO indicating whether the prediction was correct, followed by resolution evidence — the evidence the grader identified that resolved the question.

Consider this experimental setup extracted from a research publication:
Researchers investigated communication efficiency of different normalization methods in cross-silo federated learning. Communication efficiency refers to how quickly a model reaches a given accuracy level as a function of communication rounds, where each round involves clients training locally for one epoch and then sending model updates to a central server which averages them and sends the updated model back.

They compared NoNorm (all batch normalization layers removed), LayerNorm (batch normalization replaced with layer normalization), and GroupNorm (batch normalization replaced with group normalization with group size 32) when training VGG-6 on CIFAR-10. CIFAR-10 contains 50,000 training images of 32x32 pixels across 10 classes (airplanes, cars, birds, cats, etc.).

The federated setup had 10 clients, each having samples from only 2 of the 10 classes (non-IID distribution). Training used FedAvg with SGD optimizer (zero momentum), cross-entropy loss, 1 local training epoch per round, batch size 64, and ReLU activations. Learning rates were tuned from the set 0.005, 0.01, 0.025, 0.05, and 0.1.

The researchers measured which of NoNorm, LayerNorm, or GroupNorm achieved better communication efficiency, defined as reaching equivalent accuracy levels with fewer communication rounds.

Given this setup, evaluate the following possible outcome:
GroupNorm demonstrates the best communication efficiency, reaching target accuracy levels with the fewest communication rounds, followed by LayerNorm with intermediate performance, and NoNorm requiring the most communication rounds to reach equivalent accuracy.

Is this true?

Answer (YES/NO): NO